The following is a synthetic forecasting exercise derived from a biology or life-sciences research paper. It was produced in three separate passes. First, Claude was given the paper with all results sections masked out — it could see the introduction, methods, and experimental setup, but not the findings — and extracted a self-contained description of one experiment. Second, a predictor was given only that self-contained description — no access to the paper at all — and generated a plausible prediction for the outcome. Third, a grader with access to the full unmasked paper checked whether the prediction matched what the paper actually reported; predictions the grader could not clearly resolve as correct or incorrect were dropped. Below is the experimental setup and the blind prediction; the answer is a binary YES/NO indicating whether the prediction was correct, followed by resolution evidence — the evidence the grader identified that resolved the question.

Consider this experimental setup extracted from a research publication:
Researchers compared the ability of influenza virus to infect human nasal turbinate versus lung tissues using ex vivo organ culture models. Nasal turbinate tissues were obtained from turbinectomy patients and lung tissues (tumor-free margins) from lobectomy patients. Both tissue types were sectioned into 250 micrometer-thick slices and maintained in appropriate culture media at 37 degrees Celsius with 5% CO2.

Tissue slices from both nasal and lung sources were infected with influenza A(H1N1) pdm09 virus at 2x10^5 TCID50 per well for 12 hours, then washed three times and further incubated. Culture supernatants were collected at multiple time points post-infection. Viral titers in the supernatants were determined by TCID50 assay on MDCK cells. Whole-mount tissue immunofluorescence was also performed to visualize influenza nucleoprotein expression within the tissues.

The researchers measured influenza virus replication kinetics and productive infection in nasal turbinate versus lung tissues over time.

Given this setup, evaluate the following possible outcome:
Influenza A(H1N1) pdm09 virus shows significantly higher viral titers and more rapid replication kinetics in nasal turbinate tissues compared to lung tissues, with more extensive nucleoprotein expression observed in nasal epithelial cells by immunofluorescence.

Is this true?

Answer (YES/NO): NO